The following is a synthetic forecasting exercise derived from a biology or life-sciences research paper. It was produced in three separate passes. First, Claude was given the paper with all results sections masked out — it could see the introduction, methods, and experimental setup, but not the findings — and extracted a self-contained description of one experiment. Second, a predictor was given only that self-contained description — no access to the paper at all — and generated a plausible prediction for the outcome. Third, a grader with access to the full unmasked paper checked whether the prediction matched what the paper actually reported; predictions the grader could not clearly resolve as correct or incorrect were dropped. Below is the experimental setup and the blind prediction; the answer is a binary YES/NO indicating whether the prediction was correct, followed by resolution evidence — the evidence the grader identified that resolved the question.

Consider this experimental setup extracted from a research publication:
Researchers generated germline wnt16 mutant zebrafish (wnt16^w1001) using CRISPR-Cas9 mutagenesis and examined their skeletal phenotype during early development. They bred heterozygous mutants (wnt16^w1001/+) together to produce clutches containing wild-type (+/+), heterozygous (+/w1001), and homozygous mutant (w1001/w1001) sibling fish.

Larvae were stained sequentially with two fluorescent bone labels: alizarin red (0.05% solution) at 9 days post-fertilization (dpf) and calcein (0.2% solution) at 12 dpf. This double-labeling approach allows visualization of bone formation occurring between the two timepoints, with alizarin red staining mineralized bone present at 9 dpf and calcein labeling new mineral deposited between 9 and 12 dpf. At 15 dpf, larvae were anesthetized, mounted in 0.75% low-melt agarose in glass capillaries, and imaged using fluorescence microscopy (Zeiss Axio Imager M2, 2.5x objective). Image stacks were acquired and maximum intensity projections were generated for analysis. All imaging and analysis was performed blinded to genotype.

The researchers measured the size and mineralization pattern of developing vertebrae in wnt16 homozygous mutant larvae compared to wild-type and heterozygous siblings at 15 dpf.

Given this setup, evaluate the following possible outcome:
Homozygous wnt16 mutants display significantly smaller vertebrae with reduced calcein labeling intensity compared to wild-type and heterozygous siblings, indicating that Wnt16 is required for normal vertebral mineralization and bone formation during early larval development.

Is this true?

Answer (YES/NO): NO